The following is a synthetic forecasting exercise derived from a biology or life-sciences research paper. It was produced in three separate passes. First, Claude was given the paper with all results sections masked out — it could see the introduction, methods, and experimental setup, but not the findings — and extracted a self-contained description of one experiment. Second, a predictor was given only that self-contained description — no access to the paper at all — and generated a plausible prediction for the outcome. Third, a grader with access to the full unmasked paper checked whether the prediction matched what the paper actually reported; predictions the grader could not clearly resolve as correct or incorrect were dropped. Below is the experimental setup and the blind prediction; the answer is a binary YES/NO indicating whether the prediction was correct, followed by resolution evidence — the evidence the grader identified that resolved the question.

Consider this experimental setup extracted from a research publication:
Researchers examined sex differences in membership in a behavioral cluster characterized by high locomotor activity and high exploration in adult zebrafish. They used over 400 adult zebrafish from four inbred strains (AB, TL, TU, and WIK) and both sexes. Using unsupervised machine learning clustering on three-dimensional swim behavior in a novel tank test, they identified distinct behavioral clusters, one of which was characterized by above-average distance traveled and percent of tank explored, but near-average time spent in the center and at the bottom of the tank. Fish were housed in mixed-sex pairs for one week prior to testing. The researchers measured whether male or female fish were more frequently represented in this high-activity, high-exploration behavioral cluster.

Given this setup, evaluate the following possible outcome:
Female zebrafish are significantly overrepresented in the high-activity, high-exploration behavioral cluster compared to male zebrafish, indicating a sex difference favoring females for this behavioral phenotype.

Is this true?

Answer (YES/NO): NO